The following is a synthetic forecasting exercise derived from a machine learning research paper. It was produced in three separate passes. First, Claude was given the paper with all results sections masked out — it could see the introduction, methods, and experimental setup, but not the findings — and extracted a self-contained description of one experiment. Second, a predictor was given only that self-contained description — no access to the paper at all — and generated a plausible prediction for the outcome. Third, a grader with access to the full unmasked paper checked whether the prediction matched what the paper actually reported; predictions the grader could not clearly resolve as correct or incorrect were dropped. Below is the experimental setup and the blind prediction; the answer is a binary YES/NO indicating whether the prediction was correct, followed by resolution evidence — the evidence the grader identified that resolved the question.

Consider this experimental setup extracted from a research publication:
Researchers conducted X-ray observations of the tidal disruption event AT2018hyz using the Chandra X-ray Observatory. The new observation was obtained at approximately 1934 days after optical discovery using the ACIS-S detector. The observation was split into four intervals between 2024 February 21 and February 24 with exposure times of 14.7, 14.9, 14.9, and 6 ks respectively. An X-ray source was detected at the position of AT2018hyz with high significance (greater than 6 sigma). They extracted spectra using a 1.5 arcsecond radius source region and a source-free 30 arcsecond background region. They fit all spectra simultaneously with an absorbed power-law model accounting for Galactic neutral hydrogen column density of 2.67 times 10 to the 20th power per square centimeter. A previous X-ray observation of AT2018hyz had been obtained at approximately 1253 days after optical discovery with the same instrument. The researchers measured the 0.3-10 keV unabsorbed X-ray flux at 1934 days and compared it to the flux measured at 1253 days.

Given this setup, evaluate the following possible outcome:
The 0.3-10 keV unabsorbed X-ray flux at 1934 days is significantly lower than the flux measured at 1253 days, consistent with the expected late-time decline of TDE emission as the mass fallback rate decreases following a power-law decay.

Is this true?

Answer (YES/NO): NO